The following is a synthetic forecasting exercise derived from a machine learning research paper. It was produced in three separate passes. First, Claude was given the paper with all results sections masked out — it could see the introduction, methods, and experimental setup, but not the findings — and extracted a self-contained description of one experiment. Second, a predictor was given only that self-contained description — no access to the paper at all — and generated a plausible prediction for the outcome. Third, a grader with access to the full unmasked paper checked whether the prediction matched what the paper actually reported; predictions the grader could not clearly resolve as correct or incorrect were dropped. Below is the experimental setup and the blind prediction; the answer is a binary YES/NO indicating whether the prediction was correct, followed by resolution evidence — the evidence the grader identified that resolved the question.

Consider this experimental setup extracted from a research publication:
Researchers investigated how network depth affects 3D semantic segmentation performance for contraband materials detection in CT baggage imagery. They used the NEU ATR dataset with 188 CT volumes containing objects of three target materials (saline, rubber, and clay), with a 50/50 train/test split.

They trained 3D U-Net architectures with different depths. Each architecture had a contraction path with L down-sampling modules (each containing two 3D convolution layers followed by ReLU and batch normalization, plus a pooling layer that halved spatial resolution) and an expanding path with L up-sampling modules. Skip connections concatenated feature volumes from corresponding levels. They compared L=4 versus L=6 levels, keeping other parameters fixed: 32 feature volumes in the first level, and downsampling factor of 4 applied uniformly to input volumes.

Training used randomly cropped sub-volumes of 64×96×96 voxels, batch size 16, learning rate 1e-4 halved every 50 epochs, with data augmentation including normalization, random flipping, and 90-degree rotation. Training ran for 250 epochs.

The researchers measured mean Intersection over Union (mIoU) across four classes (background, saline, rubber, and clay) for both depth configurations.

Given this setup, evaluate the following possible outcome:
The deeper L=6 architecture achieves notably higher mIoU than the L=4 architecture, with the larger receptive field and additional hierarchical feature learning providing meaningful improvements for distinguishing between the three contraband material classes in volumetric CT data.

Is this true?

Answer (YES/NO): NO